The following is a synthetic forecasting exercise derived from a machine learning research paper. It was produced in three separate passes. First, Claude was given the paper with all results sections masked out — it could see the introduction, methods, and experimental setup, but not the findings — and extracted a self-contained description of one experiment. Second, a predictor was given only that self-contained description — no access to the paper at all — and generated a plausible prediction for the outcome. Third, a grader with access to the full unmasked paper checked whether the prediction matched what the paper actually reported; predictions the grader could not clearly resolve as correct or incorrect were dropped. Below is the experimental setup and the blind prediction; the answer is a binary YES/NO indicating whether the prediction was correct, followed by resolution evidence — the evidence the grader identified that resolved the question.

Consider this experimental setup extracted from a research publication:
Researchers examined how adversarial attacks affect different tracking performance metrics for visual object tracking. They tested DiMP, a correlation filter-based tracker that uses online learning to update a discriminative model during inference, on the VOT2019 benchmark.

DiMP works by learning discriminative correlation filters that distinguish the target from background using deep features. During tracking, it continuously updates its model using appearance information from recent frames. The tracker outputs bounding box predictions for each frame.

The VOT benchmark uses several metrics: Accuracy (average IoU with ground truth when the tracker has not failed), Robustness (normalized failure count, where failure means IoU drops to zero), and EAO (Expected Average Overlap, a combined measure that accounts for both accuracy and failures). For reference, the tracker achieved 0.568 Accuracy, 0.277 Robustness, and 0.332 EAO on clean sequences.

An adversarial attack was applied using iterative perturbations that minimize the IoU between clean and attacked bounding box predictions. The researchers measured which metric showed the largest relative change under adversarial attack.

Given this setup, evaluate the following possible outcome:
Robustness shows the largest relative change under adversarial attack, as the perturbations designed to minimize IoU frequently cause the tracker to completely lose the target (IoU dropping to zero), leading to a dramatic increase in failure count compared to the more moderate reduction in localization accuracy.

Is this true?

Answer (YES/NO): YES